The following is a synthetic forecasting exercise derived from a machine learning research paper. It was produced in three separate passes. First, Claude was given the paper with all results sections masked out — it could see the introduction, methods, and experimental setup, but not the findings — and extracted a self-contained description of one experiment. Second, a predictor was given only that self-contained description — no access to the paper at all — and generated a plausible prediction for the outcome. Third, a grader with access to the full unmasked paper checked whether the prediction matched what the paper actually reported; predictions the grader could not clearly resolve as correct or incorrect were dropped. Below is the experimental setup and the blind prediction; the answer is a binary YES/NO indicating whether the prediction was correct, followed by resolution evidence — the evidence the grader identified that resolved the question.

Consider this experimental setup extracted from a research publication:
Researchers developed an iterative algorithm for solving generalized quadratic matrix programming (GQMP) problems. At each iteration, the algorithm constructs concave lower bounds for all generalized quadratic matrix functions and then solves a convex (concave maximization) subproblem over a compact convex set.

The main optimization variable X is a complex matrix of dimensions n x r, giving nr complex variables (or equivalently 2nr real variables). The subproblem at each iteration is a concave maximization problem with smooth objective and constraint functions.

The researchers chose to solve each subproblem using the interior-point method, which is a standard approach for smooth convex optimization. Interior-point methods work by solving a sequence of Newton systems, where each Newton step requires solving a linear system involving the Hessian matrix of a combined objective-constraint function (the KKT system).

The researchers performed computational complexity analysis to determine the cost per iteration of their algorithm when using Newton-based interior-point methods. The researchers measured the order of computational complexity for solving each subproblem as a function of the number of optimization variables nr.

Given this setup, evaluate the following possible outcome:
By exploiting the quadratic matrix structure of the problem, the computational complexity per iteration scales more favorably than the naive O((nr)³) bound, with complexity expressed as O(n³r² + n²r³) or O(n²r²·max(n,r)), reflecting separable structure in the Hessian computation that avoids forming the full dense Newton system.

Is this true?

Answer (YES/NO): NO